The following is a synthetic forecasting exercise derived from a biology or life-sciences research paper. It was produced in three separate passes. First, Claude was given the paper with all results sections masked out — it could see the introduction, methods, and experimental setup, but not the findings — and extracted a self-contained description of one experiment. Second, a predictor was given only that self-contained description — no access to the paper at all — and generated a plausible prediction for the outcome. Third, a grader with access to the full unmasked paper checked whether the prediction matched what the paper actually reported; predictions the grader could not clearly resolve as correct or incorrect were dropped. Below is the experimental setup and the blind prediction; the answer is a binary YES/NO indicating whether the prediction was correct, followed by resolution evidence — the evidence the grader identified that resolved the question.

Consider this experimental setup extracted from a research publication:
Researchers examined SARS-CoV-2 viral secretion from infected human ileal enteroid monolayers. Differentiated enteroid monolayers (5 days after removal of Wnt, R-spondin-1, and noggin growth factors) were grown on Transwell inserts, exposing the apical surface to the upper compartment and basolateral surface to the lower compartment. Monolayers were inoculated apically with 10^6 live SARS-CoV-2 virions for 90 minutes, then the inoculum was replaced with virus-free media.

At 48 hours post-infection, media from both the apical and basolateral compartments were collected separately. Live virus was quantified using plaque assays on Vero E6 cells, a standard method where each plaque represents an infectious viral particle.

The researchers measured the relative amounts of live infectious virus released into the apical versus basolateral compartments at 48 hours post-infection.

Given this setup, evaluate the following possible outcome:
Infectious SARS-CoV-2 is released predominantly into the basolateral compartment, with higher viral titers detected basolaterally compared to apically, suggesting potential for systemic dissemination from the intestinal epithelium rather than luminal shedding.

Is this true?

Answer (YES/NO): NO